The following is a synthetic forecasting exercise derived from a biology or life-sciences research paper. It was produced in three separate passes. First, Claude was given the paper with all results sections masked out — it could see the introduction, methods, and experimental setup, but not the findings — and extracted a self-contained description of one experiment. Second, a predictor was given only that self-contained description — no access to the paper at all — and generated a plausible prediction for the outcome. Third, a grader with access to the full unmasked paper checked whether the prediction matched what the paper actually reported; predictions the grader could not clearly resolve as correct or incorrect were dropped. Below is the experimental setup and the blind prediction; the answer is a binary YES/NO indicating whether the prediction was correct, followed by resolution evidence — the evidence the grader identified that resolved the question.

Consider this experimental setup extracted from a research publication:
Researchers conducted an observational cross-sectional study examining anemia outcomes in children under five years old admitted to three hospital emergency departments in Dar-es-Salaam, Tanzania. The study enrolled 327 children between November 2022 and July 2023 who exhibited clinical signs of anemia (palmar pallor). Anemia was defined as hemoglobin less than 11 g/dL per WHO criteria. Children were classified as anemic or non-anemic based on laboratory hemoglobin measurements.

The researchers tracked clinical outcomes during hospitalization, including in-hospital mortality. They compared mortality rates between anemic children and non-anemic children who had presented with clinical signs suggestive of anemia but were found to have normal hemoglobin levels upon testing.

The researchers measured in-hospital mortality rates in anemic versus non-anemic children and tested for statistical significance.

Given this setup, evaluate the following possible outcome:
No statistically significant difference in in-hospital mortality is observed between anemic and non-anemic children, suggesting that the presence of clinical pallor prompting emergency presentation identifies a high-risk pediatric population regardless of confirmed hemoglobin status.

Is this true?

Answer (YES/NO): YES